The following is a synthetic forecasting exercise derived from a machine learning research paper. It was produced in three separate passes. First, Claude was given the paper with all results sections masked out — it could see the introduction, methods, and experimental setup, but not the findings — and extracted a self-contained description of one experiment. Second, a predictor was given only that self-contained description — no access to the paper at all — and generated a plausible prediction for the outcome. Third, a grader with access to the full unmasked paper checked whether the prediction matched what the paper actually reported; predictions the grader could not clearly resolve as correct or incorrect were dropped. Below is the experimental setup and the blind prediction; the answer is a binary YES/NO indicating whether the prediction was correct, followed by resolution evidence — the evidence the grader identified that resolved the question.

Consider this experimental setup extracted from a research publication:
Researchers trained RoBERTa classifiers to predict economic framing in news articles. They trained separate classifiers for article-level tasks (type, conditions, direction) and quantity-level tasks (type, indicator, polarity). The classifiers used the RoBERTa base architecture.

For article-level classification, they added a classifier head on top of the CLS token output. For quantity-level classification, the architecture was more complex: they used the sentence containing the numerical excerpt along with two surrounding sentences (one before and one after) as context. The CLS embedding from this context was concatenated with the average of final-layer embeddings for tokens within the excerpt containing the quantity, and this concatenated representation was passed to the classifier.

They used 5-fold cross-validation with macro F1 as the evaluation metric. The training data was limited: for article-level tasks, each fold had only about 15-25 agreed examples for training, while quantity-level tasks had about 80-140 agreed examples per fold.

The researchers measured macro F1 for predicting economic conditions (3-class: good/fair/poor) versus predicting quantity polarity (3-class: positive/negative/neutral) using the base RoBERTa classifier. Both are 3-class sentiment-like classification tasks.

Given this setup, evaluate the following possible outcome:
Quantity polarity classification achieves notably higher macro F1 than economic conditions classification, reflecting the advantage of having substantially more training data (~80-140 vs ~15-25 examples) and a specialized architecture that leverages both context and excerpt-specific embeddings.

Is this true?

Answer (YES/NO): YES